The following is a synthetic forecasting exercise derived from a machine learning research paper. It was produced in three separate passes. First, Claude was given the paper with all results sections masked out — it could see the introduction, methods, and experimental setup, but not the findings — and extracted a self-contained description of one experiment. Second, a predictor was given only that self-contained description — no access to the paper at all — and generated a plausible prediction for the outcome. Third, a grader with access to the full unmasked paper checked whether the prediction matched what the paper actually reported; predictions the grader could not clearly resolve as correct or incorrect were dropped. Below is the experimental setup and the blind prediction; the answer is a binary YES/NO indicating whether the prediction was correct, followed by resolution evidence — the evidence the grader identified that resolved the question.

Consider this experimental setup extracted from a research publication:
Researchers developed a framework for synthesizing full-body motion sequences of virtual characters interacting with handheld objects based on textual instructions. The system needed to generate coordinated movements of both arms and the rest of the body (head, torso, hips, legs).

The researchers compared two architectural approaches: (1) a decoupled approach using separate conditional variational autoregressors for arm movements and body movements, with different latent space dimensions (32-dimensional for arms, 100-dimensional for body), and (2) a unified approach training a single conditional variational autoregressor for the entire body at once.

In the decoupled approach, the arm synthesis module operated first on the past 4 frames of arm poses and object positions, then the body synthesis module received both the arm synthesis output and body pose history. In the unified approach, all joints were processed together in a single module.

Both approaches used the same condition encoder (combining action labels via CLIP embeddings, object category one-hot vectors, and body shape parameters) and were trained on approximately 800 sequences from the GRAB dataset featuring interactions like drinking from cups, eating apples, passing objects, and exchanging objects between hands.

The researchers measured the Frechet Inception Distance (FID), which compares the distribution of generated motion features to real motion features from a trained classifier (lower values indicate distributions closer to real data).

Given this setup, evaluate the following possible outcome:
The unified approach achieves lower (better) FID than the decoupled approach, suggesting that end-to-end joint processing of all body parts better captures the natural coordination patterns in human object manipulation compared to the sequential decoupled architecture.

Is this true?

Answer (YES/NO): NO